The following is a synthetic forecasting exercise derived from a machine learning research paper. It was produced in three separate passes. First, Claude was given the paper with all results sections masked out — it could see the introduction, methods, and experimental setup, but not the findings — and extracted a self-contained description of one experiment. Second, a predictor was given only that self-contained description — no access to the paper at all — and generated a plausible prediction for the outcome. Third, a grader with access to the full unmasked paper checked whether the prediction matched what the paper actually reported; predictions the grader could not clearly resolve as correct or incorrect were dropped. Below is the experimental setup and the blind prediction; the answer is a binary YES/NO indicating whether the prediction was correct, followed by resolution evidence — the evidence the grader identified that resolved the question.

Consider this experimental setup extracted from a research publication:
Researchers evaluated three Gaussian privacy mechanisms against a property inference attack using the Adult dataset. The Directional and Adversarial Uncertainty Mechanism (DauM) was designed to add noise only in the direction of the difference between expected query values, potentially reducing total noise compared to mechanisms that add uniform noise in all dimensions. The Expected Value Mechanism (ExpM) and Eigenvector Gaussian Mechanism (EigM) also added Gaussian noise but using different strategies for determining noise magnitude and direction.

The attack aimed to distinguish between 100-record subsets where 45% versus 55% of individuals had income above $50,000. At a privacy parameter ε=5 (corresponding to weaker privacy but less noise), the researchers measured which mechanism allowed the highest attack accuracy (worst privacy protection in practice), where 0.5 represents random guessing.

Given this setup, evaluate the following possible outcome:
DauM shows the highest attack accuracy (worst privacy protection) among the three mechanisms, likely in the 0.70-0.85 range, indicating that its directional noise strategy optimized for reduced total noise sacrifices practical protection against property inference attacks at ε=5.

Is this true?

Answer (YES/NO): YES